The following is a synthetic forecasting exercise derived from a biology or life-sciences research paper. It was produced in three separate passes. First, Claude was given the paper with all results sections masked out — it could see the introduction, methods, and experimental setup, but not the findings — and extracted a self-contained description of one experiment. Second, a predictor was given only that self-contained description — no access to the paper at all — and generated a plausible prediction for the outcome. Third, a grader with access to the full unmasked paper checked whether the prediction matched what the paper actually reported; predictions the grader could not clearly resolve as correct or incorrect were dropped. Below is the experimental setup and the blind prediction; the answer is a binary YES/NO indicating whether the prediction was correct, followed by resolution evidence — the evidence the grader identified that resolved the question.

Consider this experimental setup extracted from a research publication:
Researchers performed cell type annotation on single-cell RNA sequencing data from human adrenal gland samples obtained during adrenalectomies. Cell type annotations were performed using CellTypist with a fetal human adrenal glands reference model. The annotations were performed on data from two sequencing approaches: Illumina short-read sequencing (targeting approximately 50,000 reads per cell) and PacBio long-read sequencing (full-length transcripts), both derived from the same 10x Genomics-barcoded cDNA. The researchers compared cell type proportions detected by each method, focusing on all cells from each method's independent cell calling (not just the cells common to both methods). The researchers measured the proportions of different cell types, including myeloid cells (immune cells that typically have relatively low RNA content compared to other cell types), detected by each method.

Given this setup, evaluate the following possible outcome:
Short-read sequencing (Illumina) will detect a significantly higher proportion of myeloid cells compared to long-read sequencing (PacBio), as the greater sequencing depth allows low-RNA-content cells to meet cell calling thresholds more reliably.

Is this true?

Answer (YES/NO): NO